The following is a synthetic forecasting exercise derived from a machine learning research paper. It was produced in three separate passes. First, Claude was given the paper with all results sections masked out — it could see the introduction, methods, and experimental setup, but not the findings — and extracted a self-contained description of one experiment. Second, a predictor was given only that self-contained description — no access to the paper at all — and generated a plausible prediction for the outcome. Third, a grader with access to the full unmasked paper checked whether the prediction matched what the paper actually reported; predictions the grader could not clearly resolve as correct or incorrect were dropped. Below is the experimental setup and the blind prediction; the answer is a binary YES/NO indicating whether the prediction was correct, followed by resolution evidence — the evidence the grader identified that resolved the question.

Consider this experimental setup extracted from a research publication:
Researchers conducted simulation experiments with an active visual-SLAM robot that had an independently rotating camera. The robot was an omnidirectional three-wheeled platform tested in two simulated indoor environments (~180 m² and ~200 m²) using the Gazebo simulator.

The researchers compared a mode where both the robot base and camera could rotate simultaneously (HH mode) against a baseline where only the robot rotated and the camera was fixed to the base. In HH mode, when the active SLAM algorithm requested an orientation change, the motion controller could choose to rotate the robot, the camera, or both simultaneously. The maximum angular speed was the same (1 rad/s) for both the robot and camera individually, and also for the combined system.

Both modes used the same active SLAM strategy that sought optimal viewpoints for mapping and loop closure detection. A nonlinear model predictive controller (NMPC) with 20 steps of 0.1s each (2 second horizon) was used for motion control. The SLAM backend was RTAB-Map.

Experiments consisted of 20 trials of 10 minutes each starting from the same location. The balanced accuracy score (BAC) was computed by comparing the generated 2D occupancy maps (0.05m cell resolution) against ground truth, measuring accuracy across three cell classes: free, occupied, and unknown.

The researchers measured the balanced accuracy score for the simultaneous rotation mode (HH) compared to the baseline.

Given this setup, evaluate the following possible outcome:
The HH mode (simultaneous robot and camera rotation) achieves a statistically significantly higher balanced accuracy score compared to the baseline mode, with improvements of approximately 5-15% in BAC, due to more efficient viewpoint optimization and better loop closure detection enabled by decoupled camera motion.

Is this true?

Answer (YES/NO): NO